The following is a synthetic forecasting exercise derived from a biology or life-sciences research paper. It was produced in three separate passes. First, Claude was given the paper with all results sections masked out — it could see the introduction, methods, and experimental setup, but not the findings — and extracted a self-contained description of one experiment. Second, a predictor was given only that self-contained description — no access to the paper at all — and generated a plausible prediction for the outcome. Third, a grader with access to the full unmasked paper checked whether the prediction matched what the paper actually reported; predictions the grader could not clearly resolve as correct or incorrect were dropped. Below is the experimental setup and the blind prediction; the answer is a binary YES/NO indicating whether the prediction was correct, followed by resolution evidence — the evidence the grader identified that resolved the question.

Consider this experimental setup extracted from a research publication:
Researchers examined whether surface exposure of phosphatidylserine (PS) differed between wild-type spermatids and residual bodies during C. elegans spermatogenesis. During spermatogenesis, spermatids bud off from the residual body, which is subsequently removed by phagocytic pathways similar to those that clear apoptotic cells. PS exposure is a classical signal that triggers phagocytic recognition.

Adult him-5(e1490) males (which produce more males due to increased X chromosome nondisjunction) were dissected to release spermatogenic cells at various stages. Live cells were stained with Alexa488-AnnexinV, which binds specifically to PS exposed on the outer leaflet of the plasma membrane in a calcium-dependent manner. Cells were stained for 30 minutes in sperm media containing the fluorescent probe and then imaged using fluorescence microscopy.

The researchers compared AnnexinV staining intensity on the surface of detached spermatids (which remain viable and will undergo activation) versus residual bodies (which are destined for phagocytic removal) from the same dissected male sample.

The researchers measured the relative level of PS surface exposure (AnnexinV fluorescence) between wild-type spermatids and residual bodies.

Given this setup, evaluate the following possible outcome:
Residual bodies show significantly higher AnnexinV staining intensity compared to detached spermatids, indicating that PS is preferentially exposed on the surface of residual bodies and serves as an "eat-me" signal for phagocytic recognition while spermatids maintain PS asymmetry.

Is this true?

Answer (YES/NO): YES